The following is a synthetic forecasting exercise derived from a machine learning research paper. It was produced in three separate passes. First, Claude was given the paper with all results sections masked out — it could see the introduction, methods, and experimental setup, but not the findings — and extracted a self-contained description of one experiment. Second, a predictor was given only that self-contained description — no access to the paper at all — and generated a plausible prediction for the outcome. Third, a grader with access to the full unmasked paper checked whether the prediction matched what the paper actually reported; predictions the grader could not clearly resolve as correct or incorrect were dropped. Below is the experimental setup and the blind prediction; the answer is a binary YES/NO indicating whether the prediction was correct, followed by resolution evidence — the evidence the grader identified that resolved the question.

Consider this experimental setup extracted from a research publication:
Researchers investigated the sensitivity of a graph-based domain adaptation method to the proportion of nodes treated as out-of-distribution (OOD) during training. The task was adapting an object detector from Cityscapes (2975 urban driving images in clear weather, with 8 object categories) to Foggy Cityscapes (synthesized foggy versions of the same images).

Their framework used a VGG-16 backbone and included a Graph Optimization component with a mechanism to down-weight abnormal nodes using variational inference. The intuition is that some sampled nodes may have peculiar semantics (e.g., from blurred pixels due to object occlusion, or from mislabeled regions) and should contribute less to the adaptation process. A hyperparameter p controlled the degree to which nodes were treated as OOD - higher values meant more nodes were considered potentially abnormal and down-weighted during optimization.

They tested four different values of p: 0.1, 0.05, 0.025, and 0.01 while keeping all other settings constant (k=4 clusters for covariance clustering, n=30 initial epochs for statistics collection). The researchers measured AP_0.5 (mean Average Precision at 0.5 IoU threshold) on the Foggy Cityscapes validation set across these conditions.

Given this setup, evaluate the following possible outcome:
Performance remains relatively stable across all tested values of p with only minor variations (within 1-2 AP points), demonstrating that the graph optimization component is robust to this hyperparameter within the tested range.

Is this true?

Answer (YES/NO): YES